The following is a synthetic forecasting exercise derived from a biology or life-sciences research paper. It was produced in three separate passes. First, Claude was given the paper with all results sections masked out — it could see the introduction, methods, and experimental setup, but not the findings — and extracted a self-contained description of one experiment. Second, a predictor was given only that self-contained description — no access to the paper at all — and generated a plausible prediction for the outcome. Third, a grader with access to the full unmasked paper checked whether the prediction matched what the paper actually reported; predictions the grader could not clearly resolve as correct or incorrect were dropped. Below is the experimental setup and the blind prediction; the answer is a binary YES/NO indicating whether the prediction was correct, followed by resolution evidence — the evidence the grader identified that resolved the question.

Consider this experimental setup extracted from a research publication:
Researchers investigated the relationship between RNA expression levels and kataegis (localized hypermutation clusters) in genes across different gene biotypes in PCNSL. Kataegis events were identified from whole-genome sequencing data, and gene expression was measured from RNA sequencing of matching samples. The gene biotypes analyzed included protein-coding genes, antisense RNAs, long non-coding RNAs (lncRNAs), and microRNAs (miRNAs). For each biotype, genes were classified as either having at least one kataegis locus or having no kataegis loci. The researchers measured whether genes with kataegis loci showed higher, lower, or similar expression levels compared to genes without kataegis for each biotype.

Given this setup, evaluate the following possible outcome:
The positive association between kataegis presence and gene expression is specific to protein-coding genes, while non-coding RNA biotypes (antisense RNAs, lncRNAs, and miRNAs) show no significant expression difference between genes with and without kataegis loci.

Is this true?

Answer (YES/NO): NO